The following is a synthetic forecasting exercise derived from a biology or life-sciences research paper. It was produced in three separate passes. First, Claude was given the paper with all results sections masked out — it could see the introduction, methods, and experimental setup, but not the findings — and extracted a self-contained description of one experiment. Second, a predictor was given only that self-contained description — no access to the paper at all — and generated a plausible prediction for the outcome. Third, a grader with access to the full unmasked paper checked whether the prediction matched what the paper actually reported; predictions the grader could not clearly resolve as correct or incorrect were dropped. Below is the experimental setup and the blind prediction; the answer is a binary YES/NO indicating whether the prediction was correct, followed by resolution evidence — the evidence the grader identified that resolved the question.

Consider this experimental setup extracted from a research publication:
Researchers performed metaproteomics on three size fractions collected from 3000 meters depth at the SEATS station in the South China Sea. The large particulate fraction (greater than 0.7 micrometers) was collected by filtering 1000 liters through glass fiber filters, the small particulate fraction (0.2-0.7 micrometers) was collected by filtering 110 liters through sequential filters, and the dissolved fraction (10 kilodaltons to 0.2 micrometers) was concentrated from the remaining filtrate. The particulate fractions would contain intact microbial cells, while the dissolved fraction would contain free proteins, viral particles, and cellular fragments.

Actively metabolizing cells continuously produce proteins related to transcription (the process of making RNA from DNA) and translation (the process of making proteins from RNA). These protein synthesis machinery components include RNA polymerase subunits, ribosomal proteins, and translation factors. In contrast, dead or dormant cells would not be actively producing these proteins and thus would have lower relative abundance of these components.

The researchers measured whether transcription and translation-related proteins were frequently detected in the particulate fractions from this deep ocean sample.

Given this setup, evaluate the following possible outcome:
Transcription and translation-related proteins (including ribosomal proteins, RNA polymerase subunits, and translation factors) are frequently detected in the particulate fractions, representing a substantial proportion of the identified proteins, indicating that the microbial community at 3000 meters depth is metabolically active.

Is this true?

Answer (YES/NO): YES